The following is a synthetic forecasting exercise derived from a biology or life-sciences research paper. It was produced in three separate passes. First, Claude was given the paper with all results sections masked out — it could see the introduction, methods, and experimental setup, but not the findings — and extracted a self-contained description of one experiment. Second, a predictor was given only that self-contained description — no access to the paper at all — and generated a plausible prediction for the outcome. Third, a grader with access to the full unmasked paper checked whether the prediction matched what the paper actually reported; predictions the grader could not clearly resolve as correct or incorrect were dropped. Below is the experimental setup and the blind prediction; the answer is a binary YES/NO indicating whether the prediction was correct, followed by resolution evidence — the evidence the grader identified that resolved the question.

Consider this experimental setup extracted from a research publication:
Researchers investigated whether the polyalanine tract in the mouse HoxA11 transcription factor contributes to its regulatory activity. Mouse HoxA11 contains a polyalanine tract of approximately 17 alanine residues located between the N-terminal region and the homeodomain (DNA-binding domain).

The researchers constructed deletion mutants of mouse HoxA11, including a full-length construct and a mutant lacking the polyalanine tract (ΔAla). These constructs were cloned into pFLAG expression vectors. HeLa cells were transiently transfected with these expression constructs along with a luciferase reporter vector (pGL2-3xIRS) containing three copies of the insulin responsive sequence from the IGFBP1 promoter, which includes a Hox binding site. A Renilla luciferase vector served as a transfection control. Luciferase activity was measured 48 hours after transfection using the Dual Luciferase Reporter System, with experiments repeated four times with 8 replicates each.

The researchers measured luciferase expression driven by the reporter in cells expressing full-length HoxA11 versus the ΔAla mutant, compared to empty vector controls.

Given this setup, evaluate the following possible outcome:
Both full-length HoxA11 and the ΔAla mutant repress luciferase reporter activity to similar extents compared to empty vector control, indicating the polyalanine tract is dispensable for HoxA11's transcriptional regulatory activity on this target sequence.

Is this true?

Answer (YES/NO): NO